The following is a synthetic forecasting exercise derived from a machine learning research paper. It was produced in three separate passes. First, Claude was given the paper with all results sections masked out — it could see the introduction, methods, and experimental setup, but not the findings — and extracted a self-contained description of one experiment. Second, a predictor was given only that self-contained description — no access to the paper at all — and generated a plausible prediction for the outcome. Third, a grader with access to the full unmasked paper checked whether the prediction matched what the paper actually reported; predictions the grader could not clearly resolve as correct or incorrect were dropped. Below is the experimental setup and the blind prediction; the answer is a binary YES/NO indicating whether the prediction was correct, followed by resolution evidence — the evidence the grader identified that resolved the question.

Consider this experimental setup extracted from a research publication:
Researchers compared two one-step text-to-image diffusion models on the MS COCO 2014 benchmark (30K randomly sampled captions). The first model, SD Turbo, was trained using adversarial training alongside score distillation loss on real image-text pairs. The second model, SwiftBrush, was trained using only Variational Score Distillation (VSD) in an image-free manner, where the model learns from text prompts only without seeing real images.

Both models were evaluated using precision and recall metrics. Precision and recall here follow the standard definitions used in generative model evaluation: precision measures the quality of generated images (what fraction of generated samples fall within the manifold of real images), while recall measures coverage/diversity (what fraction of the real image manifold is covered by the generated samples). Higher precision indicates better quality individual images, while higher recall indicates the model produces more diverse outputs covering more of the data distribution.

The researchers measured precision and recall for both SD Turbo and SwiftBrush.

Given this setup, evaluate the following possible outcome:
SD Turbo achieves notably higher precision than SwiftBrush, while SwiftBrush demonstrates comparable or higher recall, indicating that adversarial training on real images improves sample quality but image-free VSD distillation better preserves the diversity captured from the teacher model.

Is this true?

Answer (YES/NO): YES